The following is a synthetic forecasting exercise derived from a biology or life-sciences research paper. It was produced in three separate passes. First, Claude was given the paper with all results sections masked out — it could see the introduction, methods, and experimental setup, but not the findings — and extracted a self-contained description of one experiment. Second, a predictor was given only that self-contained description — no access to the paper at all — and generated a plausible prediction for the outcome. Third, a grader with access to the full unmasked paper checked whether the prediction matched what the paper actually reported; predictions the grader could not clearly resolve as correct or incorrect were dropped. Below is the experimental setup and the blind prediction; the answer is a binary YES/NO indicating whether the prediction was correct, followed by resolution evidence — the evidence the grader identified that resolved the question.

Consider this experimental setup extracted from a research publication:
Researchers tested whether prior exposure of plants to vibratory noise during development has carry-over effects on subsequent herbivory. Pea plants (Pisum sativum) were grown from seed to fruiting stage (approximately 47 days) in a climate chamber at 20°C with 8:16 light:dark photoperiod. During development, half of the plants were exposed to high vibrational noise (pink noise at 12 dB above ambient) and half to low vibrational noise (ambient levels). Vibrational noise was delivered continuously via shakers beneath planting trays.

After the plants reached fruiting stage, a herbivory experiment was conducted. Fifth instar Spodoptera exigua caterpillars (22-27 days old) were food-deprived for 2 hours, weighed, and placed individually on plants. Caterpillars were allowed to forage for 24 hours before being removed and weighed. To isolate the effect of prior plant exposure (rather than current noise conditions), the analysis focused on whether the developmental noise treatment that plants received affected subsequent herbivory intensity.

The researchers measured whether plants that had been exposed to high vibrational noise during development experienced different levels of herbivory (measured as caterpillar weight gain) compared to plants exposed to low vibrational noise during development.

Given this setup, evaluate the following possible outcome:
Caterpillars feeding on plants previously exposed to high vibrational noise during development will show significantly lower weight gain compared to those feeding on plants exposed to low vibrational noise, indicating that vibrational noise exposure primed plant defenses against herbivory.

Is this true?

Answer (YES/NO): NO